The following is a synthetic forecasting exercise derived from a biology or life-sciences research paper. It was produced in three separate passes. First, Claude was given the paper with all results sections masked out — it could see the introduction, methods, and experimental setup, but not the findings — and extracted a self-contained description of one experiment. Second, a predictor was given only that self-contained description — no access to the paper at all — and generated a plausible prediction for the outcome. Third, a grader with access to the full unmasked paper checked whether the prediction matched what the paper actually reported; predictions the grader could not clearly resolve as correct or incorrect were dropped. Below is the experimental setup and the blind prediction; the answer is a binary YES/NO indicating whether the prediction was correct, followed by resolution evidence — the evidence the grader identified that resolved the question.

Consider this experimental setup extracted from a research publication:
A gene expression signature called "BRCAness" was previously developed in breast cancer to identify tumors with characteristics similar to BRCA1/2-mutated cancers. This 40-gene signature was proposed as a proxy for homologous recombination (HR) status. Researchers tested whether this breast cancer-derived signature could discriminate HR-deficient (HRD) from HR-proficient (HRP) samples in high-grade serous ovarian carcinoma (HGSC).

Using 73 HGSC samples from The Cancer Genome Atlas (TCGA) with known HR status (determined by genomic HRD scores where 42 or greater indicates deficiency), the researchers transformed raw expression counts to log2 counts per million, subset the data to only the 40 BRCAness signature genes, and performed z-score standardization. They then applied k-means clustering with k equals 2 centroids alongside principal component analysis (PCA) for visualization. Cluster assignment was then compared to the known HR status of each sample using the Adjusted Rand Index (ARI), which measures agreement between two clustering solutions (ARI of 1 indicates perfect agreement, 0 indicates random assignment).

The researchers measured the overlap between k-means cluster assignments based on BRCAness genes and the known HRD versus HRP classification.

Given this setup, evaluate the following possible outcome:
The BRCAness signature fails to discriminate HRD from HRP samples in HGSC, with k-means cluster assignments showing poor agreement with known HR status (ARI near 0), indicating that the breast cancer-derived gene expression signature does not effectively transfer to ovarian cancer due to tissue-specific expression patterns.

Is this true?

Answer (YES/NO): YES